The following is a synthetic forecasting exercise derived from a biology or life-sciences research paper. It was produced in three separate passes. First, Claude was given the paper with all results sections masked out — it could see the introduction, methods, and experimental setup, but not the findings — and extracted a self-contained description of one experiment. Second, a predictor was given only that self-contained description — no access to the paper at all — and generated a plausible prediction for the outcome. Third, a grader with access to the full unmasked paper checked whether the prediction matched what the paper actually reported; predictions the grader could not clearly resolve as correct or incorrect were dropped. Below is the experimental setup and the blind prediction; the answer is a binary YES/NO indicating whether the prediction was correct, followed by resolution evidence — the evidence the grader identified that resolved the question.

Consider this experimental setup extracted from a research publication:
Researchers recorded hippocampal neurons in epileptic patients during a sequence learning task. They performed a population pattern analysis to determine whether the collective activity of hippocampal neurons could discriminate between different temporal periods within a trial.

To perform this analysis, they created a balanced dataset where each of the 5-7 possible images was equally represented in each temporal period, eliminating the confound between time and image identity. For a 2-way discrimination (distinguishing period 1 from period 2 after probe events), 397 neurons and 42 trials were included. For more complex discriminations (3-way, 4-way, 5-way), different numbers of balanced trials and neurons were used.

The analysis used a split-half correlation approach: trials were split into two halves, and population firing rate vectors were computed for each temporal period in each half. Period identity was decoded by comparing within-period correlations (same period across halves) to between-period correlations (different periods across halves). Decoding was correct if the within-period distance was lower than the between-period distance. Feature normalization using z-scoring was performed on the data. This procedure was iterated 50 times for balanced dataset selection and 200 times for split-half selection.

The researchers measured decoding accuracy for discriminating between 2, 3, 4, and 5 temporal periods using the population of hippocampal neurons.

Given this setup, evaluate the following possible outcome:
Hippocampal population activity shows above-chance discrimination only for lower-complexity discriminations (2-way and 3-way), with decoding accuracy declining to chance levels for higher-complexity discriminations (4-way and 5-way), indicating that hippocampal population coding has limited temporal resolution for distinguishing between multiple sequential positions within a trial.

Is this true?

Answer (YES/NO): NO